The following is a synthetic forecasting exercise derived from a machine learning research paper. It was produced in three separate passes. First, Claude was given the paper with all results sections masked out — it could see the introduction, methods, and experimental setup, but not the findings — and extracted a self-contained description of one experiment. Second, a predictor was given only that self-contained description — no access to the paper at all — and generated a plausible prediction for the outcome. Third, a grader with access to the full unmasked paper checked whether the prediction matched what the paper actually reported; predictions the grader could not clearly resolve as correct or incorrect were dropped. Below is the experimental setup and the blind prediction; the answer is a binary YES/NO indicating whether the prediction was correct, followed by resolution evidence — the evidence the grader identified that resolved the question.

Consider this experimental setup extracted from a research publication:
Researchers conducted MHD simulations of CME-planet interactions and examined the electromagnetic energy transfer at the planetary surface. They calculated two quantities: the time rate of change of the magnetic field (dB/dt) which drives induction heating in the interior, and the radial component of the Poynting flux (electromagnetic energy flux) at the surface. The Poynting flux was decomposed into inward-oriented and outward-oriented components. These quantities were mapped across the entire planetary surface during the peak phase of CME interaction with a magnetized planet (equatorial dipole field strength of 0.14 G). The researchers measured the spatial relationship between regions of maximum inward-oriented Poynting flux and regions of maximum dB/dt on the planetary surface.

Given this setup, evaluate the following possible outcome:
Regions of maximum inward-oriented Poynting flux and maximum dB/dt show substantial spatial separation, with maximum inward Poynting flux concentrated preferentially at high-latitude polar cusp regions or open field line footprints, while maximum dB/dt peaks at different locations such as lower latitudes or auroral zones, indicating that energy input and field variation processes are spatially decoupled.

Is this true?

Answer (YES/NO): NO